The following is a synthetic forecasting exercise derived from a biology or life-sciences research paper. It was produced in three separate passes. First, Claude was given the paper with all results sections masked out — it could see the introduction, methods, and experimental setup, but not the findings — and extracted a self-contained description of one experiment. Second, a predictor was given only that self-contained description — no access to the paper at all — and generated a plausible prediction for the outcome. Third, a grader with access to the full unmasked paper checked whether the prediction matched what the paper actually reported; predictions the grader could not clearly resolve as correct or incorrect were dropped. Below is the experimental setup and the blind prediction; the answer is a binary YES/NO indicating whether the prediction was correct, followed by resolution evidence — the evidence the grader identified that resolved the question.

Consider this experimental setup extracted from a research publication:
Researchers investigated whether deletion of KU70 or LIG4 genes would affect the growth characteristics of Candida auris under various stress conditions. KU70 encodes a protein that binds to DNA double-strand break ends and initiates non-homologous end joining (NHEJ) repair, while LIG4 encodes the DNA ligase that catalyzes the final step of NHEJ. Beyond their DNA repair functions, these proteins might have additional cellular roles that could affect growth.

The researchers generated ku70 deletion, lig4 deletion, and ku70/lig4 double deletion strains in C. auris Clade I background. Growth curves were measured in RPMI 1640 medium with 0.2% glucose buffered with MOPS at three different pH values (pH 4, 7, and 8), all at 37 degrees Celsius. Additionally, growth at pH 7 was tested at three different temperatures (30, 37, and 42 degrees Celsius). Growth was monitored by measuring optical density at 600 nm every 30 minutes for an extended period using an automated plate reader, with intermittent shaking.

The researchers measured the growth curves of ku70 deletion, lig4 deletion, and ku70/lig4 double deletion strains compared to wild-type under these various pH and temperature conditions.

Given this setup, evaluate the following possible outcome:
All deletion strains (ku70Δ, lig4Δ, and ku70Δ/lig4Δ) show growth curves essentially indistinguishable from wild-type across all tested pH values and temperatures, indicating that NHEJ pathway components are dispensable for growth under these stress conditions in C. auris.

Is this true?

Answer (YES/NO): NO